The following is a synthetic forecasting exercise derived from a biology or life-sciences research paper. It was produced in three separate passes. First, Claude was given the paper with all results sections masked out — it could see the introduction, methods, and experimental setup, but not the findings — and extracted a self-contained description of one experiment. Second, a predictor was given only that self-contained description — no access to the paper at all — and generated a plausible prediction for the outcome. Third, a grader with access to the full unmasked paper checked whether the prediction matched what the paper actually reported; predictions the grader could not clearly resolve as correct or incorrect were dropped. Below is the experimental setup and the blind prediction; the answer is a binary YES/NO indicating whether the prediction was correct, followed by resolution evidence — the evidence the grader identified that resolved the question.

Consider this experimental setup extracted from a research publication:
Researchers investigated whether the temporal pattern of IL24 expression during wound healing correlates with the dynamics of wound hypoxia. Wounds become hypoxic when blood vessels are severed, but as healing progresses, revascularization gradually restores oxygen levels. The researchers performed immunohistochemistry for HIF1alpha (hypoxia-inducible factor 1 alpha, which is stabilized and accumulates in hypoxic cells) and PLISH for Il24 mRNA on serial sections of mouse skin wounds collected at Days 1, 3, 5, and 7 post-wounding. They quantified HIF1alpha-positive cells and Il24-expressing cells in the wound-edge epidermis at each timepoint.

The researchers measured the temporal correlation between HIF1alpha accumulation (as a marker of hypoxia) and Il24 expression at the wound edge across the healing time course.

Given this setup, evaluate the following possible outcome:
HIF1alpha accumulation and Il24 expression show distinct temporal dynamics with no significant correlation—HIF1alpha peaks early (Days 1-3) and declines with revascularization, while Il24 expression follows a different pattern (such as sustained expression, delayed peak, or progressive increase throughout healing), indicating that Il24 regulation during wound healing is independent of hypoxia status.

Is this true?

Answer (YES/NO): NO